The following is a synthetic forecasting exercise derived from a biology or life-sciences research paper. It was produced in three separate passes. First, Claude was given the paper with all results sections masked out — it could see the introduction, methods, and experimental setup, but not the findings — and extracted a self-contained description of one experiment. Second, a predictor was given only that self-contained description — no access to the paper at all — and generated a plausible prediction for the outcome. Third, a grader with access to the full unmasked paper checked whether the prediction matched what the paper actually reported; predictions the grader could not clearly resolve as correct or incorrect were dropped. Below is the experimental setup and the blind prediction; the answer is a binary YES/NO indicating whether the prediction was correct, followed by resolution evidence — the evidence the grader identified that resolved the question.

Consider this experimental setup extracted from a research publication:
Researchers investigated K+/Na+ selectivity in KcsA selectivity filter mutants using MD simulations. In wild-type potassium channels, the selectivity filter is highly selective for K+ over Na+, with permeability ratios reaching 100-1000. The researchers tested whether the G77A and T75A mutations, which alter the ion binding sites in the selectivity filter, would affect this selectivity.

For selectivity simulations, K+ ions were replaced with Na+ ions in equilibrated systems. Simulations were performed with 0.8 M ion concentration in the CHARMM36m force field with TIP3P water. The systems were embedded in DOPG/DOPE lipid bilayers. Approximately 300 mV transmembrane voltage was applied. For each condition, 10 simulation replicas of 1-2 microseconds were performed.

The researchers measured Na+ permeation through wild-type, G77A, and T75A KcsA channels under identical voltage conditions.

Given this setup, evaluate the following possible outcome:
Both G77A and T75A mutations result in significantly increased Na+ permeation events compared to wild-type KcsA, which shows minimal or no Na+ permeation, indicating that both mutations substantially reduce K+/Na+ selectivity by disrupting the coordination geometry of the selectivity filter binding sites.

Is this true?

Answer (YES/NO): YES